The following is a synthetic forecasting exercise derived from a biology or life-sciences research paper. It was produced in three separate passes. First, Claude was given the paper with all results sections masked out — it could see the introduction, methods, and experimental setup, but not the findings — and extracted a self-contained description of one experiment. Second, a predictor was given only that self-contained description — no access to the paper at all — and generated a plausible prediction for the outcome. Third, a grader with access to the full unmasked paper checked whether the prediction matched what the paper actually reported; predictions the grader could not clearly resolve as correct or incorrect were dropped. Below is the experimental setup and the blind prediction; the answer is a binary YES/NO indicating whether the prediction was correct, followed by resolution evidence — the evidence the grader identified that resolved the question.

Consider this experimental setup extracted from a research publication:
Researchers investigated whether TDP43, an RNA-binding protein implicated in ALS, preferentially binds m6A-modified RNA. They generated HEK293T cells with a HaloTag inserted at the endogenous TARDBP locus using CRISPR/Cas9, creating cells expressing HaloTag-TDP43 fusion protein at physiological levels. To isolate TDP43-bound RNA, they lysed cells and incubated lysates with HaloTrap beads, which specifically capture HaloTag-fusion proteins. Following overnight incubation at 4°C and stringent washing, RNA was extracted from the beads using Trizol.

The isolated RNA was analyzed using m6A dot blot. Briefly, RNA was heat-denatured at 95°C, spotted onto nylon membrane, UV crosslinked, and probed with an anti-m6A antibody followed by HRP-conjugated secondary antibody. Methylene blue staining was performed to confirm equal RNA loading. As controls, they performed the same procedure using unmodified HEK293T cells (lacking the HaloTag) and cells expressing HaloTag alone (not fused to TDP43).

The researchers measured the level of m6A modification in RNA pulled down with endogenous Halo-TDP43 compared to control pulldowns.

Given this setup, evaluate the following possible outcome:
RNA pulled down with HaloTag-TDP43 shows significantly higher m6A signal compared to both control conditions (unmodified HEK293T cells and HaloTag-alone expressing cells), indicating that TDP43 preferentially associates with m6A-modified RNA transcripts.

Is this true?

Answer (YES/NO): YES